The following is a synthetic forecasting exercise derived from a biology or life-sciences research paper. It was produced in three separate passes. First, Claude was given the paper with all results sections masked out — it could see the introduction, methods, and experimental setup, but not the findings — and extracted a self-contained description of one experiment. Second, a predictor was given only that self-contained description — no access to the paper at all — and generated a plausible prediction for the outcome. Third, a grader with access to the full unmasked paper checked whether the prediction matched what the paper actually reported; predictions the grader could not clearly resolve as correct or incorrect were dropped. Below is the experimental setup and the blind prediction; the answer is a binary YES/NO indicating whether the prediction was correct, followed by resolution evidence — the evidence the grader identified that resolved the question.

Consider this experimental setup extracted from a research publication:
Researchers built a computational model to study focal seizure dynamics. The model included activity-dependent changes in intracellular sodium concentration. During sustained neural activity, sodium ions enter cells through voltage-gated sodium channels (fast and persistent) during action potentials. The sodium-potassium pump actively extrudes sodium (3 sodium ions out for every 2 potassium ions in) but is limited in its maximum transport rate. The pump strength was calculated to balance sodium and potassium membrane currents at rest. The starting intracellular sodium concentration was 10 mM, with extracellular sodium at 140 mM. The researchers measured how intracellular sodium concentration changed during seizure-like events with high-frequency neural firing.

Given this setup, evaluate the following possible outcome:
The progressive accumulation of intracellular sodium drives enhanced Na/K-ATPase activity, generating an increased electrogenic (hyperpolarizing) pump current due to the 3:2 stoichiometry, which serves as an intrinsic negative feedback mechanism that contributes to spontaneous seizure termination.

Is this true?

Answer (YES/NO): YES